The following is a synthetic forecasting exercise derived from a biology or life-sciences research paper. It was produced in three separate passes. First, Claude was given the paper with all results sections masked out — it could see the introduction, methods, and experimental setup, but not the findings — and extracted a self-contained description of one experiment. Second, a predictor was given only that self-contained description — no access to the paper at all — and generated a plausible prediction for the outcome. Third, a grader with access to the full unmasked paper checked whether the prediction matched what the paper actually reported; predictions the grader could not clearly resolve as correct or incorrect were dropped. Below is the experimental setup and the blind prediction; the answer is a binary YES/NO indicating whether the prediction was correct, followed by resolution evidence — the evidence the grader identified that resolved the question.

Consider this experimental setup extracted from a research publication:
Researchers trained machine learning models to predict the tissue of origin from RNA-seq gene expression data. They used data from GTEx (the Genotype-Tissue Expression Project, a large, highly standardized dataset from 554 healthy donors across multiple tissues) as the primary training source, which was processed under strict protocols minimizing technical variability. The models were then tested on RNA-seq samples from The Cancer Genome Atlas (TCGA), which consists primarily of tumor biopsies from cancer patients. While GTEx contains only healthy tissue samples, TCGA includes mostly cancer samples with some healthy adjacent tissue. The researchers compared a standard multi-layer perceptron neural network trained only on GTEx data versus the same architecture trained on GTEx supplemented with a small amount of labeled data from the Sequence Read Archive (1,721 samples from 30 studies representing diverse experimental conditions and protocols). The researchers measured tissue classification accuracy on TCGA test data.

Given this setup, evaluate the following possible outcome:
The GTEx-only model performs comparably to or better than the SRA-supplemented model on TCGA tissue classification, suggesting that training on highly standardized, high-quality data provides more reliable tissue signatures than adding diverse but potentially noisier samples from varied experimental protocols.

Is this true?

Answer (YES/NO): NO